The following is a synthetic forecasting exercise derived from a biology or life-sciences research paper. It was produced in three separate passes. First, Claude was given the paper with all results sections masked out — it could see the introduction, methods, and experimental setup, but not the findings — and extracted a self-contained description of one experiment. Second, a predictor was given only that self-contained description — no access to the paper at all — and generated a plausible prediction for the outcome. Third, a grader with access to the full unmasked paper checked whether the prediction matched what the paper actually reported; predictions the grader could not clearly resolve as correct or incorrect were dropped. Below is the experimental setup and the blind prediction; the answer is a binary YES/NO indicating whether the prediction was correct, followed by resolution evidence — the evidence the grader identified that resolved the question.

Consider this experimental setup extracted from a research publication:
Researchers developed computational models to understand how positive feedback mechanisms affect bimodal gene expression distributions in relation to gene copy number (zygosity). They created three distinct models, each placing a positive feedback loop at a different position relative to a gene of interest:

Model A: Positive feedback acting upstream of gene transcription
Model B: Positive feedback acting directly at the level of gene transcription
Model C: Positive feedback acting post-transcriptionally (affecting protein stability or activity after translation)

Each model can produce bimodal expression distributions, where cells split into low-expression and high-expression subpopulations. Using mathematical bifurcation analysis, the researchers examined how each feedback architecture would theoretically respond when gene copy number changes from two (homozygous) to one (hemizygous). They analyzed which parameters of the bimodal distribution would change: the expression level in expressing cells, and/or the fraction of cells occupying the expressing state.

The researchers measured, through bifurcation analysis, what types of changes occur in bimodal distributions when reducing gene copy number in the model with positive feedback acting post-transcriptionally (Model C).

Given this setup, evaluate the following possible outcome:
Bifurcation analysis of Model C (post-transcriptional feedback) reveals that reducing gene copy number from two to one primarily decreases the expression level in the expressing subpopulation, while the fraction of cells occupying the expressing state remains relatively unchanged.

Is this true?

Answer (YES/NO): NO